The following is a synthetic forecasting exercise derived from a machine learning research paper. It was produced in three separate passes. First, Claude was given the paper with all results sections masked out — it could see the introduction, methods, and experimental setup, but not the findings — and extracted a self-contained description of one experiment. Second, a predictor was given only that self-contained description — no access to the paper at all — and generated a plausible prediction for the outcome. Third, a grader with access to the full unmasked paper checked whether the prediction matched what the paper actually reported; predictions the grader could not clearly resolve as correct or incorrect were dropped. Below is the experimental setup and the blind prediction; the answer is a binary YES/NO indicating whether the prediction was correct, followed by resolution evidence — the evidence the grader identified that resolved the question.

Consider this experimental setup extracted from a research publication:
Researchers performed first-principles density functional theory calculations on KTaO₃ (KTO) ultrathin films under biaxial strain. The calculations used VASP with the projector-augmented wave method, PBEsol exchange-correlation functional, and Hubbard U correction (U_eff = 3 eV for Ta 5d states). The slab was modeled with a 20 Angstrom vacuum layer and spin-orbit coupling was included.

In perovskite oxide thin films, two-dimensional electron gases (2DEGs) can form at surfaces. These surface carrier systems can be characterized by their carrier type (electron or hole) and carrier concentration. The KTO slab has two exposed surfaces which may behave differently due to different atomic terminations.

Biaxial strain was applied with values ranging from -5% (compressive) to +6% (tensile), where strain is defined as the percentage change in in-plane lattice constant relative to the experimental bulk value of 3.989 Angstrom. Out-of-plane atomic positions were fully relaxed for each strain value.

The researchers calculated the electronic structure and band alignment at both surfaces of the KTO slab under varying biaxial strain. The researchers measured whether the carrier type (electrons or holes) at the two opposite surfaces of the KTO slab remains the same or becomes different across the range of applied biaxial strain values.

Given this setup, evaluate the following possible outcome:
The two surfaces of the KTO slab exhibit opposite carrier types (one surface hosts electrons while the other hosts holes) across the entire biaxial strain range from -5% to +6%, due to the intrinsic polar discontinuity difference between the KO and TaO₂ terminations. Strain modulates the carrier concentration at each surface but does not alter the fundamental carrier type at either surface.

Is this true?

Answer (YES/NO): NO